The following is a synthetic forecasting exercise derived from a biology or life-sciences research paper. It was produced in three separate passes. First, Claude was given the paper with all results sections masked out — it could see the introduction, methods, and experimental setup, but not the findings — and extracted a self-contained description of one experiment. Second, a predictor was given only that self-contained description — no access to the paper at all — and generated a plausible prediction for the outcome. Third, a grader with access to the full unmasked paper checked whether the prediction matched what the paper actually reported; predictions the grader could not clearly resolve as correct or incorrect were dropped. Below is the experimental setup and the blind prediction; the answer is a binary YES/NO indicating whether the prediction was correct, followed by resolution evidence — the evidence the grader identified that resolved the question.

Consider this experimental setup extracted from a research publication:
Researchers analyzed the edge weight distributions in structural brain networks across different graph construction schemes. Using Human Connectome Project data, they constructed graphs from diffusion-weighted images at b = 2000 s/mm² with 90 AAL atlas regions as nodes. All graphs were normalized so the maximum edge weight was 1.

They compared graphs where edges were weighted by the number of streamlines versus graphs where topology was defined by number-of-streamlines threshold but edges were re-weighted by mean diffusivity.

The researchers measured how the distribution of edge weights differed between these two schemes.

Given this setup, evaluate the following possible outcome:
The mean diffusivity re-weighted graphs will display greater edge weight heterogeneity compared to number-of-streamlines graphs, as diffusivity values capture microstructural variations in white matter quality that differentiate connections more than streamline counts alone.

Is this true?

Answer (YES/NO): NO